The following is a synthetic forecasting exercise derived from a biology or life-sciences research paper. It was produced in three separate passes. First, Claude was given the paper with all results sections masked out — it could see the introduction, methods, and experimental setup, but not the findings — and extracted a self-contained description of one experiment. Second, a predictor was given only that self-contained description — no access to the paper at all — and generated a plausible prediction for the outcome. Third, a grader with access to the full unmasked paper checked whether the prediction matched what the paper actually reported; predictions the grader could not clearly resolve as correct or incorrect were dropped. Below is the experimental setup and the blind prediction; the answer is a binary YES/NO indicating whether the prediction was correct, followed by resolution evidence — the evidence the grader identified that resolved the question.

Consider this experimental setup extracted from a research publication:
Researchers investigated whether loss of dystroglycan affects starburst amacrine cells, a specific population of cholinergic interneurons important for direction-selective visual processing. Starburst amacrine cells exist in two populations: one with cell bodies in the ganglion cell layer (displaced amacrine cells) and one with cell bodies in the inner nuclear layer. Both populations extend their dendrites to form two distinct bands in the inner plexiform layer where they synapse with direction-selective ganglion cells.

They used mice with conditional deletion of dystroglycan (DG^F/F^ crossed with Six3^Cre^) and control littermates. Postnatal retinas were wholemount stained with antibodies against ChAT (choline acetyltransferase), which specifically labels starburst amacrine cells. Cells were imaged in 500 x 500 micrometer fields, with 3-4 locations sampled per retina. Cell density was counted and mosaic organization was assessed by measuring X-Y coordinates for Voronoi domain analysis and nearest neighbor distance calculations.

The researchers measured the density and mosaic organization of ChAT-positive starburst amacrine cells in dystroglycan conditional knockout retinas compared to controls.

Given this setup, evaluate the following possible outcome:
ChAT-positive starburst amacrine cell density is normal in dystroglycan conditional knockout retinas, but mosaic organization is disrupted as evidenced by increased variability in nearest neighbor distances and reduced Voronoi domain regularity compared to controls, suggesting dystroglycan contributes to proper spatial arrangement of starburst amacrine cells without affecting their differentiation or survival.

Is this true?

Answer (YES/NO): NO